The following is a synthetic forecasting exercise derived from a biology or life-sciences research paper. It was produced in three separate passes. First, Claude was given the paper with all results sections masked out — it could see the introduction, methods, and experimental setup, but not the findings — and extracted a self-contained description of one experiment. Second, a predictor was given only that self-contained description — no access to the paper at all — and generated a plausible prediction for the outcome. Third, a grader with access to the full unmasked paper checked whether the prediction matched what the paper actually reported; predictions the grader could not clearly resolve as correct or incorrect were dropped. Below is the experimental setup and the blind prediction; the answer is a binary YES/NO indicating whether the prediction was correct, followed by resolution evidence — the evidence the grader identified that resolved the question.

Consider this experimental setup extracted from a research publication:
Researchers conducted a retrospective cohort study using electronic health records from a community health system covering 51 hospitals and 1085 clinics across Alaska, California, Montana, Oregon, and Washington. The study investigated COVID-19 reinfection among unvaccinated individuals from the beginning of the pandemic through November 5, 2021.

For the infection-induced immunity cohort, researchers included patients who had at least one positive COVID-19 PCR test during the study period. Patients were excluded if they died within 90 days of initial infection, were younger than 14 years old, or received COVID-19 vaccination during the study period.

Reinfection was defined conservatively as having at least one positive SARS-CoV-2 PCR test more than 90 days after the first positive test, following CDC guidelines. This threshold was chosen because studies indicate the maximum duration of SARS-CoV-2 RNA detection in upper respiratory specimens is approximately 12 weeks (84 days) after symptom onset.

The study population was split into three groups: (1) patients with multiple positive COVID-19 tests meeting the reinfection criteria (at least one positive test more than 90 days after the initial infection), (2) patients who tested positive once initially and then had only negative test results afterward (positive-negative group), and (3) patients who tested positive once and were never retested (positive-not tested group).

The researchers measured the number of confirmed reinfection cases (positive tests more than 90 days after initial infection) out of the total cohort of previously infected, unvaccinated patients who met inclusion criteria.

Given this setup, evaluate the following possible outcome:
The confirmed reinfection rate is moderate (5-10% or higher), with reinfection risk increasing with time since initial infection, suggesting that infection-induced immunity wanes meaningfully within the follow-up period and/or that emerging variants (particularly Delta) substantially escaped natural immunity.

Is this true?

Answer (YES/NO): NO